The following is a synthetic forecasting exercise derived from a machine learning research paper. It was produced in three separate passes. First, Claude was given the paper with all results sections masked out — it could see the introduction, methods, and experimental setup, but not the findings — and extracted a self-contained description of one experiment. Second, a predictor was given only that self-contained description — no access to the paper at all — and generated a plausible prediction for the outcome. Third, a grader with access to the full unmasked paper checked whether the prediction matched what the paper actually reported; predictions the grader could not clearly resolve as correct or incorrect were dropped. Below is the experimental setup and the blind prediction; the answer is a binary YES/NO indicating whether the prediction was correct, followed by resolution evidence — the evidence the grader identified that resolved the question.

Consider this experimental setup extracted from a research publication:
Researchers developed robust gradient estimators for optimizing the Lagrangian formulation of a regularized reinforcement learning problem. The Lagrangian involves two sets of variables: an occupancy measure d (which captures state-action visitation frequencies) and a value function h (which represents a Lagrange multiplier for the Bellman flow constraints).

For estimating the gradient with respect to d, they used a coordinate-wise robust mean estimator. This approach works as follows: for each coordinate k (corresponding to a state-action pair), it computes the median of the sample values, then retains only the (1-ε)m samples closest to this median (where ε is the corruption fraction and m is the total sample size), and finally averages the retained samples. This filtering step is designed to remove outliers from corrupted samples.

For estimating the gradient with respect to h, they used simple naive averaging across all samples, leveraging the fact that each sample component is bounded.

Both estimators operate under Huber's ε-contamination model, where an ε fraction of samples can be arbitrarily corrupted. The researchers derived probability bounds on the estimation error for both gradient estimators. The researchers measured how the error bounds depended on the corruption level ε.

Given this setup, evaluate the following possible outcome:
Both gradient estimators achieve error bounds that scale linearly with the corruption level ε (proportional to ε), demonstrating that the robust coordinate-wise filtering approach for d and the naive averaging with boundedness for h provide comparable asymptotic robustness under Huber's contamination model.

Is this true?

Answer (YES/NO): YES